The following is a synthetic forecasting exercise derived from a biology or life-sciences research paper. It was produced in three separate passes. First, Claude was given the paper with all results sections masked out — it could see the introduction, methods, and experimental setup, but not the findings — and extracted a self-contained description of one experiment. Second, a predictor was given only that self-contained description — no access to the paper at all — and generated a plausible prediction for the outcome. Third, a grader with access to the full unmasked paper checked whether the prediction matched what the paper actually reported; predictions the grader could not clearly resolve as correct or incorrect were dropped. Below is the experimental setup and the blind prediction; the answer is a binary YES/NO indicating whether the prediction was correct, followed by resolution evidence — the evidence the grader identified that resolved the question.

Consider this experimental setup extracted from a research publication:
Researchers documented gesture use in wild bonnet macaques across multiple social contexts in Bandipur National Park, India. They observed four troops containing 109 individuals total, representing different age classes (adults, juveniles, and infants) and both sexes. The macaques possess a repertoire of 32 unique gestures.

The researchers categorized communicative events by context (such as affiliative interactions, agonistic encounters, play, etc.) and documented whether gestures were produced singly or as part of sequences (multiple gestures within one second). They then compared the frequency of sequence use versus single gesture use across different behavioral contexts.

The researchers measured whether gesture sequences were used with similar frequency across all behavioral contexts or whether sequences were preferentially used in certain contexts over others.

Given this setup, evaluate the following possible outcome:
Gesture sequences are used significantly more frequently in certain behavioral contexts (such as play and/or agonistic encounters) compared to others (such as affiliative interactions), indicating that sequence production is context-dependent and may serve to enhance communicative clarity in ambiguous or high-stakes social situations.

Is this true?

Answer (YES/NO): NO